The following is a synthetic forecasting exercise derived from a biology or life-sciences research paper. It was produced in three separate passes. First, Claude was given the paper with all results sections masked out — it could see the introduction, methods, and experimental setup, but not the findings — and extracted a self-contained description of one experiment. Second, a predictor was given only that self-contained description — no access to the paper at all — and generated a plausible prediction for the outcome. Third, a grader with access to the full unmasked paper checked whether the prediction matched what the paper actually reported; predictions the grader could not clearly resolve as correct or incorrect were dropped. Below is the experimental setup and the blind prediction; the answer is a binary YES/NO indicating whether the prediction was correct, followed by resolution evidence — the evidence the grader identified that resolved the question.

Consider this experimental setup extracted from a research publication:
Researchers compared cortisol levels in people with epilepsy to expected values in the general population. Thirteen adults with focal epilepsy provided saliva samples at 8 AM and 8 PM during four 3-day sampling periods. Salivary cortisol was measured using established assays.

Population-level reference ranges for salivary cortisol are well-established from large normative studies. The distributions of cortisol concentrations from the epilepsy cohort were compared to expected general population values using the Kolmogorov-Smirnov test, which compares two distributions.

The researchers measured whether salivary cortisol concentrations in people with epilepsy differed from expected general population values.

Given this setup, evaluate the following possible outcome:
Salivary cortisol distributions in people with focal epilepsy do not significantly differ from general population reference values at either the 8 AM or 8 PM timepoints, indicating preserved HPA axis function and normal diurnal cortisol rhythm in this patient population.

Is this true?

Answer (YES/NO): NO